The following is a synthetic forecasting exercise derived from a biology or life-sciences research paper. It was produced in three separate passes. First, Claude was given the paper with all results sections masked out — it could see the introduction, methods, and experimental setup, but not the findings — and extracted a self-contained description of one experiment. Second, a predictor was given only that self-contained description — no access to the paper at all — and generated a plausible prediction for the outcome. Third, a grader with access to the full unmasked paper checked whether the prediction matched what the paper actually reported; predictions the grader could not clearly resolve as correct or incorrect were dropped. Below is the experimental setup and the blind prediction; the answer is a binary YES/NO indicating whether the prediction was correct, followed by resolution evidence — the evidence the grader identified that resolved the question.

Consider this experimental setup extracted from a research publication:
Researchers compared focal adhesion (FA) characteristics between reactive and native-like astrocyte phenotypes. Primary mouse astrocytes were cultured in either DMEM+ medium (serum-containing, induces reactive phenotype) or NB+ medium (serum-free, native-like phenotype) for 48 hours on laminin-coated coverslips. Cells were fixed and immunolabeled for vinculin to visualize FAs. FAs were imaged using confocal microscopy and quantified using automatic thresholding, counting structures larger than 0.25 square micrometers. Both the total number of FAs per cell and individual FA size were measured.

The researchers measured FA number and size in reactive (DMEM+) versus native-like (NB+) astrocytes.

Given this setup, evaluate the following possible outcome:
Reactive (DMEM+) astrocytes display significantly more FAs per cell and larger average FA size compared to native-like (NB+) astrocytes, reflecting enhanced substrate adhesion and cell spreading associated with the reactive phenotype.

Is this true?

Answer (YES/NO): YES